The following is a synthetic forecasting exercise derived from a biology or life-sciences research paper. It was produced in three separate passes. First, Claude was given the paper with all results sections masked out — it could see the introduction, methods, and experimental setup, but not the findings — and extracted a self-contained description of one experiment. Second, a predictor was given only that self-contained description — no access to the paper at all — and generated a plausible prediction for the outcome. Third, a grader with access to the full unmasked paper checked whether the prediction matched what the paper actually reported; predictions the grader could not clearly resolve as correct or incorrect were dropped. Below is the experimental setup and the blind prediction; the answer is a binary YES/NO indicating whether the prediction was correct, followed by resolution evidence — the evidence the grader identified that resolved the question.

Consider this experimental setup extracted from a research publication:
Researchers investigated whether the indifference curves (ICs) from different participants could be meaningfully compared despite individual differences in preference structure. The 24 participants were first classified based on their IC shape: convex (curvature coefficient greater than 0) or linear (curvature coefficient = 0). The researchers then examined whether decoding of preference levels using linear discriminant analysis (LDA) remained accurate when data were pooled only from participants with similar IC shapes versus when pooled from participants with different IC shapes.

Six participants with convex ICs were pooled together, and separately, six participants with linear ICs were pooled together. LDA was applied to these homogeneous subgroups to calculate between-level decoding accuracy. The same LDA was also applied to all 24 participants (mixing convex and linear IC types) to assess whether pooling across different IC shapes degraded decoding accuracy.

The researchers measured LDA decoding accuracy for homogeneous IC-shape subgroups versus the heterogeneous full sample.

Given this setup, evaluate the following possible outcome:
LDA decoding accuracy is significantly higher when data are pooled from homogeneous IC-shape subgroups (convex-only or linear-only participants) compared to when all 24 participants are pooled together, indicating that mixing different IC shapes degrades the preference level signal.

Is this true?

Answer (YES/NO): NO